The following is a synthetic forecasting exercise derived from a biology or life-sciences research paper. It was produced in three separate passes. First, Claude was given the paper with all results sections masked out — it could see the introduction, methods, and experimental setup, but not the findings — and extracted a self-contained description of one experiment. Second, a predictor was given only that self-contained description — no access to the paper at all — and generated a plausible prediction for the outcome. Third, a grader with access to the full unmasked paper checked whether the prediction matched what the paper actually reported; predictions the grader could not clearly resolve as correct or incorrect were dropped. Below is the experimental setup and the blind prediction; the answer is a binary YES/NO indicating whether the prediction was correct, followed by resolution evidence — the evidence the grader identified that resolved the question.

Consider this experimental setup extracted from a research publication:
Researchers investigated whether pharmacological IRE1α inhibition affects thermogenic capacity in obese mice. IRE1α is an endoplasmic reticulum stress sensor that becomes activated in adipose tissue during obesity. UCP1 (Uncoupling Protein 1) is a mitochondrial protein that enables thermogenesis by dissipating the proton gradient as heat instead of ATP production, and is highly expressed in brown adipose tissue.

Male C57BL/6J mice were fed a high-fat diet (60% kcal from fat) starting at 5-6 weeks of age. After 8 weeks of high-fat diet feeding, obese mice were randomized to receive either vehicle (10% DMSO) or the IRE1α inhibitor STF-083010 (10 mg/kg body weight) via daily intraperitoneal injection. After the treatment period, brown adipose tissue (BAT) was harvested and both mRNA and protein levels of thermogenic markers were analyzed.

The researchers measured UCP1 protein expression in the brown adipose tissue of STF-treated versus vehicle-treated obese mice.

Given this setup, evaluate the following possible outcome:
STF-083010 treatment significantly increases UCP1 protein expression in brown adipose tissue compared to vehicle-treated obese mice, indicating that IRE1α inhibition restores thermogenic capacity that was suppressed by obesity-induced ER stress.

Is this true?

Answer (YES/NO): YES